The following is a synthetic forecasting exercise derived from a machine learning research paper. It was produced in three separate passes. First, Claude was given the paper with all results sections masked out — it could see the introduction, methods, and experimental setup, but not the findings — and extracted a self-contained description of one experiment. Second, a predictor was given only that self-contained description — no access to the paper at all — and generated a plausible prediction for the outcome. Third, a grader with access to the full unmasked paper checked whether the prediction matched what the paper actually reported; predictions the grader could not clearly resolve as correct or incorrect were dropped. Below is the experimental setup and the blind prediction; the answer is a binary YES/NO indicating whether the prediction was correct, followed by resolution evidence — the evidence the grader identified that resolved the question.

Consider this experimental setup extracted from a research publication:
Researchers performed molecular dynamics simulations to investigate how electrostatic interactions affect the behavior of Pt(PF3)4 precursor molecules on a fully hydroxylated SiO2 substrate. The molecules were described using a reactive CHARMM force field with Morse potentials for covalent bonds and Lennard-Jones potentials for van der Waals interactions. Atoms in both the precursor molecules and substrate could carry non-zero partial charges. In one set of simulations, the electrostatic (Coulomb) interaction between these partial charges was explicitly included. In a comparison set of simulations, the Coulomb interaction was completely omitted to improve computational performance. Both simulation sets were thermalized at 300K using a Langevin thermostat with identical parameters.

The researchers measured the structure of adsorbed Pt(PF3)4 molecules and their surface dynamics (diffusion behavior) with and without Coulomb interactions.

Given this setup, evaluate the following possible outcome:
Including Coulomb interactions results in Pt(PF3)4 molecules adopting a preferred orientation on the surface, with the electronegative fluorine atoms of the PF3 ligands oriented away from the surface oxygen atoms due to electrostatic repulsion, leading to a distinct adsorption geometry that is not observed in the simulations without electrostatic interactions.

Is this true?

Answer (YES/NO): NO